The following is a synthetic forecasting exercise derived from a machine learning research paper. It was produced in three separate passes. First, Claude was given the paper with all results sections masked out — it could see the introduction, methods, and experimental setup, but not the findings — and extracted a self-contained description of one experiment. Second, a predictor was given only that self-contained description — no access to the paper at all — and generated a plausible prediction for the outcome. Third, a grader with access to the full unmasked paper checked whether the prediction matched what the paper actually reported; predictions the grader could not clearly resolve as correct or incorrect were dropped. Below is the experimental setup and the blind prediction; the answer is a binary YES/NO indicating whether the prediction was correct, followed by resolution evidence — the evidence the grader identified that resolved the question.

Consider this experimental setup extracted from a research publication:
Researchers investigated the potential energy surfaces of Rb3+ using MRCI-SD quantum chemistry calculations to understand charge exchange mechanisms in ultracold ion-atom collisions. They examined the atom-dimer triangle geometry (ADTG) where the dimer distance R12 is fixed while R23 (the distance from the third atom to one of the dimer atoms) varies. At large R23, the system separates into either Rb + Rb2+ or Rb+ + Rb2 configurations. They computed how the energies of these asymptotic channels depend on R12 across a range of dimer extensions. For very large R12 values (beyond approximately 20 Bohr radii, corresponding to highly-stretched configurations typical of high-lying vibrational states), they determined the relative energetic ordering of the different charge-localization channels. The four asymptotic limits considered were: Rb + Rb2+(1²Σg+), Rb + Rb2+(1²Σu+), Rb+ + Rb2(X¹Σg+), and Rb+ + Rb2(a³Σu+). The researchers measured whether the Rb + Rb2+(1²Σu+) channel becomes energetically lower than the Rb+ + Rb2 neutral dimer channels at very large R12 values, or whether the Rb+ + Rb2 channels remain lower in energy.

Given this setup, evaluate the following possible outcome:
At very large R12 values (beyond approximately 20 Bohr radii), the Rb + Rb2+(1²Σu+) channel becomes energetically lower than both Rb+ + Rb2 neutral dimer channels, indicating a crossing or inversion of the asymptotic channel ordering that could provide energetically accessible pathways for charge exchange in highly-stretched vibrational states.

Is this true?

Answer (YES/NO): YES